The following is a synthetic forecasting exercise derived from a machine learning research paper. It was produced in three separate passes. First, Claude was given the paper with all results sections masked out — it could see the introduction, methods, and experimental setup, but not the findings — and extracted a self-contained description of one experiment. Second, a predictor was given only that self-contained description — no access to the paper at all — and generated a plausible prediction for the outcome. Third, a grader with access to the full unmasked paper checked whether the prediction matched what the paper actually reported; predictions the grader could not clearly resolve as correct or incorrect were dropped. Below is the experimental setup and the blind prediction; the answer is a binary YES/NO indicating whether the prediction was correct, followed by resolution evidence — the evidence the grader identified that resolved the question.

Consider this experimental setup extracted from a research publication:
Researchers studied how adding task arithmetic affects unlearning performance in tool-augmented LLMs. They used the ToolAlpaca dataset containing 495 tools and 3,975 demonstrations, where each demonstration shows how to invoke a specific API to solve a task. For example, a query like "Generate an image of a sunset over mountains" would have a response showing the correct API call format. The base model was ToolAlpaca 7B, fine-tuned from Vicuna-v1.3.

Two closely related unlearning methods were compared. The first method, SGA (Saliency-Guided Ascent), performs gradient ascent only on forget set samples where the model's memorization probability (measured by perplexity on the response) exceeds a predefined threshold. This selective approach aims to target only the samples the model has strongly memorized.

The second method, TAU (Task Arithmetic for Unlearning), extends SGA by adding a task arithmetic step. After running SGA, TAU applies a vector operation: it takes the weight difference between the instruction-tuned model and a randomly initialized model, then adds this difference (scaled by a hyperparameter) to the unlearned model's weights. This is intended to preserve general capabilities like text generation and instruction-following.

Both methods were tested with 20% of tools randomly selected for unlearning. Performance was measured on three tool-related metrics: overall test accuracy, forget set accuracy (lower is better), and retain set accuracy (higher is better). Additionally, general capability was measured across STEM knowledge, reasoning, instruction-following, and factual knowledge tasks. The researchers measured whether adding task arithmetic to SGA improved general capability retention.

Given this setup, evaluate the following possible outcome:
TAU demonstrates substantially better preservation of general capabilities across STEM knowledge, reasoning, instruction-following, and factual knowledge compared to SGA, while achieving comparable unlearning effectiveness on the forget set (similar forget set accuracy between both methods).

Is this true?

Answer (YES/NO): YES